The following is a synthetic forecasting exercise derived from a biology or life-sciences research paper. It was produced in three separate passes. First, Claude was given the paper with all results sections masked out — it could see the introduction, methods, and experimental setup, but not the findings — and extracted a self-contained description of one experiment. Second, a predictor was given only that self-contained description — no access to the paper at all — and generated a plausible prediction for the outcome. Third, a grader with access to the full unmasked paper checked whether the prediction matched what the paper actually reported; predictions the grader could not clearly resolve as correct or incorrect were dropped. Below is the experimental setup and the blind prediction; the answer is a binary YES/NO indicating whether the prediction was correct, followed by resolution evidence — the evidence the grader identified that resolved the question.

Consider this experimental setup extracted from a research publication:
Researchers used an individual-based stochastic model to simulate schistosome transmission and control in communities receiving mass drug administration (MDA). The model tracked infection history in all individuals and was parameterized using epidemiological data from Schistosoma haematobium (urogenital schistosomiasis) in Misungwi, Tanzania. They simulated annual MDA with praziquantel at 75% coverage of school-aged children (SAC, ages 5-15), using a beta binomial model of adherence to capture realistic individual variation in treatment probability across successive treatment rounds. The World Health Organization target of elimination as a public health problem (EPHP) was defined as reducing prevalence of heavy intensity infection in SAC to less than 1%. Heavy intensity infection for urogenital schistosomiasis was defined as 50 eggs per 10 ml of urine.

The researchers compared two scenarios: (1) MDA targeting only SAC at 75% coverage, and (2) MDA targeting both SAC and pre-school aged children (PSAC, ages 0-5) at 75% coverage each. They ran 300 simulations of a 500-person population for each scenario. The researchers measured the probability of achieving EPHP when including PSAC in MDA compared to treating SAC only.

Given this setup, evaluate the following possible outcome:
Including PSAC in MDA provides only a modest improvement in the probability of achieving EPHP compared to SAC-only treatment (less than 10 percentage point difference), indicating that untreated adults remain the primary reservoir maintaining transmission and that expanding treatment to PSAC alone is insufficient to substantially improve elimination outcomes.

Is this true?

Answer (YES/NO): NO